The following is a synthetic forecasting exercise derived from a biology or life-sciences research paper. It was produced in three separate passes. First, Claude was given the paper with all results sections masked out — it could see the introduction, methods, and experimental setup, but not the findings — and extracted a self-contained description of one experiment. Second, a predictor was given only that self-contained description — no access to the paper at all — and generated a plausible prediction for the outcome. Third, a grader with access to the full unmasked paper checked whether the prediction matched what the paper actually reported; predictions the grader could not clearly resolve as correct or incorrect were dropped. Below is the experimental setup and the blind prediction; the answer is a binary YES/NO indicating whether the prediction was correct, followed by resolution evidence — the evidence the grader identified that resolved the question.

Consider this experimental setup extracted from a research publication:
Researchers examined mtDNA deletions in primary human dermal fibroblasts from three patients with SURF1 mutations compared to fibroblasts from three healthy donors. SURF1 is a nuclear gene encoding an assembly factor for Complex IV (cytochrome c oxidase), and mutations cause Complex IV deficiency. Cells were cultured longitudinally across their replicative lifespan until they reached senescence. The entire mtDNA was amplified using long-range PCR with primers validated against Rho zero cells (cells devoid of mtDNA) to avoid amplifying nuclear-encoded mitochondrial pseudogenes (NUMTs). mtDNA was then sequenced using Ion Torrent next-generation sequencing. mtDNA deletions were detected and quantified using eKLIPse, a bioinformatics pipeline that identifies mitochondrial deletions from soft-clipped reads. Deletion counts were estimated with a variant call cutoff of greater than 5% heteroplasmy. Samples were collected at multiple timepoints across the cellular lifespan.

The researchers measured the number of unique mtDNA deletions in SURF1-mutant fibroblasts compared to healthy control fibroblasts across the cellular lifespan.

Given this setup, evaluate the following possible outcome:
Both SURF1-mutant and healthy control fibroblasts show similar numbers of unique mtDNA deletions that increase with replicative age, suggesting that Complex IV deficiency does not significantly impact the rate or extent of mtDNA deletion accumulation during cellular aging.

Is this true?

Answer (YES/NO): NO